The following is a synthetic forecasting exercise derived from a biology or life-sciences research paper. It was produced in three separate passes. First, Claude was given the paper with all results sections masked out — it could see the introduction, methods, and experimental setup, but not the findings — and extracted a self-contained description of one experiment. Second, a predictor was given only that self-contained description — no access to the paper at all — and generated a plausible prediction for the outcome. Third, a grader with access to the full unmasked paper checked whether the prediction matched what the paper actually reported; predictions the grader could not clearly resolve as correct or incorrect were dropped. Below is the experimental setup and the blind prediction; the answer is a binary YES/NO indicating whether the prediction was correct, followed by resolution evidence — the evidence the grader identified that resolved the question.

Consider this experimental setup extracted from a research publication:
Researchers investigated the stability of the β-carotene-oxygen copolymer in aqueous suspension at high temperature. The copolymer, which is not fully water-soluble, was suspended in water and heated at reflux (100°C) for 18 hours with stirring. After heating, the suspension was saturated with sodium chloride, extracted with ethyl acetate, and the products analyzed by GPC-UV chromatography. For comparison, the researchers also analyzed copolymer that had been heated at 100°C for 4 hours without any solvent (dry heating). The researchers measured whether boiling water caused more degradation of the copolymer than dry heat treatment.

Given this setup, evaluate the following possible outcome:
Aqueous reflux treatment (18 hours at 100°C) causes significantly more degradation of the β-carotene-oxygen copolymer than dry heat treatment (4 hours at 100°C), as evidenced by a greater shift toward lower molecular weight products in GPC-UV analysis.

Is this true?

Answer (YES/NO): YES